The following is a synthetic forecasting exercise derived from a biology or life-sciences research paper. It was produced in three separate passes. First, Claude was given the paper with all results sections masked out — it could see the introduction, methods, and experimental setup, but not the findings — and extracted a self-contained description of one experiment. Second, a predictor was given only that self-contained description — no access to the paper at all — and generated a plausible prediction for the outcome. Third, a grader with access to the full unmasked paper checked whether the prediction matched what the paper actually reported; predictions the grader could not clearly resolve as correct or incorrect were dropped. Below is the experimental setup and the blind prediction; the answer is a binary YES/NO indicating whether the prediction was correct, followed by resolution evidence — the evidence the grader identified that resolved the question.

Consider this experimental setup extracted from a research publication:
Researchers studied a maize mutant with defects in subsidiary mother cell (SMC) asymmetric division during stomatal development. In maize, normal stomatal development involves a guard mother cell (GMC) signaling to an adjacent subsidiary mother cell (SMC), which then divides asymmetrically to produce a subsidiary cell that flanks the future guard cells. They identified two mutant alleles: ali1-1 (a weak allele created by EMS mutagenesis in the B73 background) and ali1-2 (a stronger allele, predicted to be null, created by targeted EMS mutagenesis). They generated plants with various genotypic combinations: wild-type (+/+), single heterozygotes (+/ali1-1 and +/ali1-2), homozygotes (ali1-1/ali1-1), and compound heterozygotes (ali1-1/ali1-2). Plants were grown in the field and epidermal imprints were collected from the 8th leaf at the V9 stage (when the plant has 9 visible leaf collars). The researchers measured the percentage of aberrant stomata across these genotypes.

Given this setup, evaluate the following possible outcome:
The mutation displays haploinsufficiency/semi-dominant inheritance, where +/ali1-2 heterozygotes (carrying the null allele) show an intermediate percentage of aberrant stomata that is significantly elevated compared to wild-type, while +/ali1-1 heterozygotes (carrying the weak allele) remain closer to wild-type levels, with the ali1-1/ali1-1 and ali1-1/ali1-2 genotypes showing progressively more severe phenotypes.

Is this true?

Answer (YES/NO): NO